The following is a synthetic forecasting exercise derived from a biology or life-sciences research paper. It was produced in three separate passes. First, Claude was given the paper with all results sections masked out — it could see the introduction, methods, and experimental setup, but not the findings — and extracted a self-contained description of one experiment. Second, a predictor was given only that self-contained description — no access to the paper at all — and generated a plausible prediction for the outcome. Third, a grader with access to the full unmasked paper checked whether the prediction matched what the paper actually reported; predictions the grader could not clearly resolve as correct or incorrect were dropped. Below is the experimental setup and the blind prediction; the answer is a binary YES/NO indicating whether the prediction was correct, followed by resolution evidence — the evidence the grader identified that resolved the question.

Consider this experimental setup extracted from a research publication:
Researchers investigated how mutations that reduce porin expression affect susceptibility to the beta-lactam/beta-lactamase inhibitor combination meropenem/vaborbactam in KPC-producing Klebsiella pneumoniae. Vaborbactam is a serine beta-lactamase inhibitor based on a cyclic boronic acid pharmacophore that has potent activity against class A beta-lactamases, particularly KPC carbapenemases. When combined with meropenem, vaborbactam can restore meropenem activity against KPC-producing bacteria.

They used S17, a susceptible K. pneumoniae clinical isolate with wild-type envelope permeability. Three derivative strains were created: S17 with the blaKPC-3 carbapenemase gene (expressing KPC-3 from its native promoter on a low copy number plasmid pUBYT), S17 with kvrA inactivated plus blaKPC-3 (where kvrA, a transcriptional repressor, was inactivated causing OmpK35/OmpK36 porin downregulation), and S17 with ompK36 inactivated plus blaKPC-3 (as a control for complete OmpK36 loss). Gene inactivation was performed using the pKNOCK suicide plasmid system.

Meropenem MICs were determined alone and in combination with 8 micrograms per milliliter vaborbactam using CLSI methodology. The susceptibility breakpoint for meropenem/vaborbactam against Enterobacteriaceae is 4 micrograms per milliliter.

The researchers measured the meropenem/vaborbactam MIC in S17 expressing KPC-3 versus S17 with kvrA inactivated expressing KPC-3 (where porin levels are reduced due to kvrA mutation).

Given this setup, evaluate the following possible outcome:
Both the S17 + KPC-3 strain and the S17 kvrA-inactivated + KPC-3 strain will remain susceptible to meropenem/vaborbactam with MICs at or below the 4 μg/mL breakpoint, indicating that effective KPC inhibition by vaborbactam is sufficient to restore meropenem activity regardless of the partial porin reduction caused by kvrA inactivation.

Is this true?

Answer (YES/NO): NO